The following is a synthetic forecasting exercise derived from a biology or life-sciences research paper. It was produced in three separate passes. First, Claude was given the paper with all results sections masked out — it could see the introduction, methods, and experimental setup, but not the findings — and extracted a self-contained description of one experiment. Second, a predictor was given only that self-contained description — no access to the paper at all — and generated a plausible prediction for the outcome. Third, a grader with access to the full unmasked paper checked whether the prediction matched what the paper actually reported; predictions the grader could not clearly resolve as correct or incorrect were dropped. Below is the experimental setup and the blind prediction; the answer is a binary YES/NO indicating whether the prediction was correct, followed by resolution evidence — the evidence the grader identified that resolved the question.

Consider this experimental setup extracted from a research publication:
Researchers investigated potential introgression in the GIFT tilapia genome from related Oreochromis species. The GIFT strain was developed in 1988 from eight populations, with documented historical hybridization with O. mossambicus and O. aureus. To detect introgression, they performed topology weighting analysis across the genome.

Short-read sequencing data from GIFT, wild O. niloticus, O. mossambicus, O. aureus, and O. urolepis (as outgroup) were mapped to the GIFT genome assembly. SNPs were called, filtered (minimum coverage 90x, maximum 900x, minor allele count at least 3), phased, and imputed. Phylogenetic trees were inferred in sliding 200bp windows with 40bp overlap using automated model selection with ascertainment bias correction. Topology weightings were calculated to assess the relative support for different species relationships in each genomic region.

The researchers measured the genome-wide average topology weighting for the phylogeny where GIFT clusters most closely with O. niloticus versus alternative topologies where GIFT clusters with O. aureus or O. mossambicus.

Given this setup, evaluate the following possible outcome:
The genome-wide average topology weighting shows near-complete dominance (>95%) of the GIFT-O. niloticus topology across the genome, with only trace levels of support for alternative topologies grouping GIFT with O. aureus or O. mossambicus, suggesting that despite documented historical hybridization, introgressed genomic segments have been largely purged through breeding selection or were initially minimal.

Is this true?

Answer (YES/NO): NO